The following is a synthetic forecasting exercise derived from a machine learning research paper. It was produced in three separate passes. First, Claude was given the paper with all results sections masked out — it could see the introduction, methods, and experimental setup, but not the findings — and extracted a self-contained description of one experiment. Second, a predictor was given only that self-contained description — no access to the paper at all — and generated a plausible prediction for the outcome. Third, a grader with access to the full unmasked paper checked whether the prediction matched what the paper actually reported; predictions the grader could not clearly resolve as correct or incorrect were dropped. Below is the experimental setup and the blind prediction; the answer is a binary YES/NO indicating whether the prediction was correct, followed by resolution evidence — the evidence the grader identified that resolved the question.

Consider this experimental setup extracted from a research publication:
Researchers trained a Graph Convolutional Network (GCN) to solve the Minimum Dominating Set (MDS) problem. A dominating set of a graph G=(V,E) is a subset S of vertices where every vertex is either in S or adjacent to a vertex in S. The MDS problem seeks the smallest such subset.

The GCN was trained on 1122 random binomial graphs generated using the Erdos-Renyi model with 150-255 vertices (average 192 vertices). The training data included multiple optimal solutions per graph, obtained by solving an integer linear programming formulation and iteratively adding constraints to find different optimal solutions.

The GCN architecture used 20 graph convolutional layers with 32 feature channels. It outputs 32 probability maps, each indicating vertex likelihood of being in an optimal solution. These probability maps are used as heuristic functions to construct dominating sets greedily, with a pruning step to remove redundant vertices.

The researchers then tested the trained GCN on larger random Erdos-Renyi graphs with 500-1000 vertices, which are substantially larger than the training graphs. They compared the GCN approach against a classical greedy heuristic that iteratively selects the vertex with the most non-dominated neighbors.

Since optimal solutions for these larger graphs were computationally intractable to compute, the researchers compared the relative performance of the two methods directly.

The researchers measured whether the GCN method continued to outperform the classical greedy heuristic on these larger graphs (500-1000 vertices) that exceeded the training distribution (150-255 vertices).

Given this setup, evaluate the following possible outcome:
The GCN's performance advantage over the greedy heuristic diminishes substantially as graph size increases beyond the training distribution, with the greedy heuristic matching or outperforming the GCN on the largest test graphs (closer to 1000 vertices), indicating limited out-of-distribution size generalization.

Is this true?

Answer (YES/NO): NO